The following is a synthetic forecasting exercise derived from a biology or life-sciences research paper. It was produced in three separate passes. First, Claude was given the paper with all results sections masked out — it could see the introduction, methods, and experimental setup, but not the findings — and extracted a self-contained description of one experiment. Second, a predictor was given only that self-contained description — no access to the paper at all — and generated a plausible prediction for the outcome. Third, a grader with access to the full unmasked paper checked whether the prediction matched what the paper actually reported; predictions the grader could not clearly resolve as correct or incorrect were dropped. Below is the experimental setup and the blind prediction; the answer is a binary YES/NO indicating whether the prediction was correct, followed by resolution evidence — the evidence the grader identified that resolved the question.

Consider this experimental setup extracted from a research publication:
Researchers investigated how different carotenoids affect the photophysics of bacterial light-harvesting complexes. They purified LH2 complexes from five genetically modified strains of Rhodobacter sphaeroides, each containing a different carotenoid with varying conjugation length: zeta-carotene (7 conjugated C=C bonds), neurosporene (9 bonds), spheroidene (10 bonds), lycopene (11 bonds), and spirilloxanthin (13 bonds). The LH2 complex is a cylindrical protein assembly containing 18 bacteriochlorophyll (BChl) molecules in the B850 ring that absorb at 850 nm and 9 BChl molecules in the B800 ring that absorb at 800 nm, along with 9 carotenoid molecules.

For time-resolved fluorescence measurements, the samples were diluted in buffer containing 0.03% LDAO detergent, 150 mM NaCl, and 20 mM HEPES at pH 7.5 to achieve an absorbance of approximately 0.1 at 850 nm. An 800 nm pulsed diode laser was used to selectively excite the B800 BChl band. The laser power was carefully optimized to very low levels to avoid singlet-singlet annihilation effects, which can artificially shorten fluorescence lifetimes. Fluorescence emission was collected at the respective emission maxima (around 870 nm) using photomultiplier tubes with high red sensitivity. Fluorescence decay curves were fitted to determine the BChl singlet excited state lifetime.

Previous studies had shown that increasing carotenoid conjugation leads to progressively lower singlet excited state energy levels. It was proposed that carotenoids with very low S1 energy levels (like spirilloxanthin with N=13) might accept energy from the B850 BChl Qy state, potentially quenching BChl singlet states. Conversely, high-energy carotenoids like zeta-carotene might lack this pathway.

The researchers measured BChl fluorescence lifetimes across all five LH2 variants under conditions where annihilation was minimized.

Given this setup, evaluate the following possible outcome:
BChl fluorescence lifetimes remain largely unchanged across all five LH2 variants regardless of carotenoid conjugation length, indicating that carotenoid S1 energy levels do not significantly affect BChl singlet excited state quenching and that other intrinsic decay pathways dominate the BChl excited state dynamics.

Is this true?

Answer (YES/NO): NO